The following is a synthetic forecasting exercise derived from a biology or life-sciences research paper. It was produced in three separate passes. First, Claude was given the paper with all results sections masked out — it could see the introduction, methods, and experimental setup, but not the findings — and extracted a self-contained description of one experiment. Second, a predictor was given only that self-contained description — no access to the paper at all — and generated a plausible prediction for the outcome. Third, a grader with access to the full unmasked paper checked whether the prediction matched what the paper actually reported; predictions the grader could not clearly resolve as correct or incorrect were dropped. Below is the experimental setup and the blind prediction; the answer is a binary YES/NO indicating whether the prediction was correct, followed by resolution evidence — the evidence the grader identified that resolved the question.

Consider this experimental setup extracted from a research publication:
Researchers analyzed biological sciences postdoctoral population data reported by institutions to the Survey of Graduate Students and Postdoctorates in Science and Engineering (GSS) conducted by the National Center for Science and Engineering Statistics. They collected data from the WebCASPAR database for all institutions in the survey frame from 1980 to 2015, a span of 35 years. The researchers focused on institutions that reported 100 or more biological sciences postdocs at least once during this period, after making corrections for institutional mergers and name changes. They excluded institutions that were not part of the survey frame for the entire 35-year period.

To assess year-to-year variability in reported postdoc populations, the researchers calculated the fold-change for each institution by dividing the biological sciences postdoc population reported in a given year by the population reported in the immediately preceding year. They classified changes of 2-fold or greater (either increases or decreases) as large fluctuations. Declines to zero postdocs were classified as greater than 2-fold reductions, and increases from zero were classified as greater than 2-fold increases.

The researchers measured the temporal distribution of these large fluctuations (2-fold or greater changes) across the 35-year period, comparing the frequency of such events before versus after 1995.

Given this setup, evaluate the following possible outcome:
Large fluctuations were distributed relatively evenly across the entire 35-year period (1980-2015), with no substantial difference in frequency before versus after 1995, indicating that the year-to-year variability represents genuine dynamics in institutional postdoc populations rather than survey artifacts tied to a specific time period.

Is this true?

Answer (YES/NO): NO